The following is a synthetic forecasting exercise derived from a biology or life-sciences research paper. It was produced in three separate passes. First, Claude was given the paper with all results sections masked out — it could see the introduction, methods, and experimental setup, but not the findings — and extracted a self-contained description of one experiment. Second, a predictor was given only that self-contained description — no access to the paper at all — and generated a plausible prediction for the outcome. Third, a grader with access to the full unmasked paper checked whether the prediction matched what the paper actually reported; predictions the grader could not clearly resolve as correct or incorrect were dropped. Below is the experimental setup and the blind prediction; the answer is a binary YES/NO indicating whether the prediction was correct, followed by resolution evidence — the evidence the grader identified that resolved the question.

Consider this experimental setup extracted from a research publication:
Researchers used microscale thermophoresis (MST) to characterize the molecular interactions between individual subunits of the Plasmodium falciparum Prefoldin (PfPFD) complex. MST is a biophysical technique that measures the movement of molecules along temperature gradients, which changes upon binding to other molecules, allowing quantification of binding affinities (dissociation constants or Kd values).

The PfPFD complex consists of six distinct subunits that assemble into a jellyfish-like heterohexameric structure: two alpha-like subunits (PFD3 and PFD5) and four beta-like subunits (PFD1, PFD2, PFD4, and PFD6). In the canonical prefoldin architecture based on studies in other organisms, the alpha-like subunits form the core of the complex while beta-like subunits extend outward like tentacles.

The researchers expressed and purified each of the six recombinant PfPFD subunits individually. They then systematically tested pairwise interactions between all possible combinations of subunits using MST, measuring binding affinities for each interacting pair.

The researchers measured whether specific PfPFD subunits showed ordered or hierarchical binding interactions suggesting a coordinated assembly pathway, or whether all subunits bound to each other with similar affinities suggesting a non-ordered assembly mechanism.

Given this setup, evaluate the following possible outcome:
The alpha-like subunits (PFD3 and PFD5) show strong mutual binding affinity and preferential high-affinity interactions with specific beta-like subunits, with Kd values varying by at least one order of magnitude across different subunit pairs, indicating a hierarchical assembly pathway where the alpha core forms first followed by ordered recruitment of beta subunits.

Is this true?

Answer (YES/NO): NO